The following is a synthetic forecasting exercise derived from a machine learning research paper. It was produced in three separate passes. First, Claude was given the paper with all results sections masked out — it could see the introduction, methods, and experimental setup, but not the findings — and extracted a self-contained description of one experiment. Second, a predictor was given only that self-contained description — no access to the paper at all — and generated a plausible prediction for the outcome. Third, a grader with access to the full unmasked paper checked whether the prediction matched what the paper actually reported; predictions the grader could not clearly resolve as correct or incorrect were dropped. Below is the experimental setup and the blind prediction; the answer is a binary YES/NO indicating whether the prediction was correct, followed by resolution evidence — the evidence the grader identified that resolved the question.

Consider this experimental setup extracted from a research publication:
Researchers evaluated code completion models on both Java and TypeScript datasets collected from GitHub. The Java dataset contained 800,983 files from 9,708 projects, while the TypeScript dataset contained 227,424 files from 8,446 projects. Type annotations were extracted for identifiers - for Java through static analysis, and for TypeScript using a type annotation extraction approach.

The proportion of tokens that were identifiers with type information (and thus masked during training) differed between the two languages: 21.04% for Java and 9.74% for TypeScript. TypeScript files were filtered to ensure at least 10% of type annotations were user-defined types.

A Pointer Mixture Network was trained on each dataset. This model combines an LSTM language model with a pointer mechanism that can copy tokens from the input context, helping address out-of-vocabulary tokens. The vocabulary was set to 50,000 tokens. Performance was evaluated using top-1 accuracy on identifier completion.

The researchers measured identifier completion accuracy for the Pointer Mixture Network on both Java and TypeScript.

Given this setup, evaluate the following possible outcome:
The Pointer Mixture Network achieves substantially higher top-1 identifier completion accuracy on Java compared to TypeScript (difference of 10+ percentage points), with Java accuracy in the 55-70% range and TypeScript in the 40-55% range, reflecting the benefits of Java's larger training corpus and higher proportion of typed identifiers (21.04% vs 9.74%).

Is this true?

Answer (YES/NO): NO